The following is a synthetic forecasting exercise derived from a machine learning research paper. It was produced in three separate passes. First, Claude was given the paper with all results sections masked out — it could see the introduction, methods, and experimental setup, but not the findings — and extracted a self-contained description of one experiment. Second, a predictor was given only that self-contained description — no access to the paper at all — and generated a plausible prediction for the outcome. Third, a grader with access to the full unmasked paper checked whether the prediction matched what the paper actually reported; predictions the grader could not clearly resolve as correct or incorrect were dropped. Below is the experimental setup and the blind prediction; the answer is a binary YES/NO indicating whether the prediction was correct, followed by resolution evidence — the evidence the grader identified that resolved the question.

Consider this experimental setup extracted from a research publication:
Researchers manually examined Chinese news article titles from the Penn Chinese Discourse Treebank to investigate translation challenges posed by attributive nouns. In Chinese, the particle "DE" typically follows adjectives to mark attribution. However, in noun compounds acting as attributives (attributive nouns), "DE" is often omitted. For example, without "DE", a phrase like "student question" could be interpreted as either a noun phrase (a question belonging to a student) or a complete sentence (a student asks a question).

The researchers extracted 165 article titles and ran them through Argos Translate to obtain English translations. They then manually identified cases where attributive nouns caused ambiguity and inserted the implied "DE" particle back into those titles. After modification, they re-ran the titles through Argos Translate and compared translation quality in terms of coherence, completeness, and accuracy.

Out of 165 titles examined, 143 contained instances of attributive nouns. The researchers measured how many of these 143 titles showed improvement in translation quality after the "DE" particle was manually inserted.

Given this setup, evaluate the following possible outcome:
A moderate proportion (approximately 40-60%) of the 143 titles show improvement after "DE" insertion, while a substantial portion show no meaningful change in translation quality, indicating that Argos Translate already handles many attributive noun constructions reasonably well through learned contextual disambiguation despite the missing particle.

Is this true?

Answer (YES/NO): NO